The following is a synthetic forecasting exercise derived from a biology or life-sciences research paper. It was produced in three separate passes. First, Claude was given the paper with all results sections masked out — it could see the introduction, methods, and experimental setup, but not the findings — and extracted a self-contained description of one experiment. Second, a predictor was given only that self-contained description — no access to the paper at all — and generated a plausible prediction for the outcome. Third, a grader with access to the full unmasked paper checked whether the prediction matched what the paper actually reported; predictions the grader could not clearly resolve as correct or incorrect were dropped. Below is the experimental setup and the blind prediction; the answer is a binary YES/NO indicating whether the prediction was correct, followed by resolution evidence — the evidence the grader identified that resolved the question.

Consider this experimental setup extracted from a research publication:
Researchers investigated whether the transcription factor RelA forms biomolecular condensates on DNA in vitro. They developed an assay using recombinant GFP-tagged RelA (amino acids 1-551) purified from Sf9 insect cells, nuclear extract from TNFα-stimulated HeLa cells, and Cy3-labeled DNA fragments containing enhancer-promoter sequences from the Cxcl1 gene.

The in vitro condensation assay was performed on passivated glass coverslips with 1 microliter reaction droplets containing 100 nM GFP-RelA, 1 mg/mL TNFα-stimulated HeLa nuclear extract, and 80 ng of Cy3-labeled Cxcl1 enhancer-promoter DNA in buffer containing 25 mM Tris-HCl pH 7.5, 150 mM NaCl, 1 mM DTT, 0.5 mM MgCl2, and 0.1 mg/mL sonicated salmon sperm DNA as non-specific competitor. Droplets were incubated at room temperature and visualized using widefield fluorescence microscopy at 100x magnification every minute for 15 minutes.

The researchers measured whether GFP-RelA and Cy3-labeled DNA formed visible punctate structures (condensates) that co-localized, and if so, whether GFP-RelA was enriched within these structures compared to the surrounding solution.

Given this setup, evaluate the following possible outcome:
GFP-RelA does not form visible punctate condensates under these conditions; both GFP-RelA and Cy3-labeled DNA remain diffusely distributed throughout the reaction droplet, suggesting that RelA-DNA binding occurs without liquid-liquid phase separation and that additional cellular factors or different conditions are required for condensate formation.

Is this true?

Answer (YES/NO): NO